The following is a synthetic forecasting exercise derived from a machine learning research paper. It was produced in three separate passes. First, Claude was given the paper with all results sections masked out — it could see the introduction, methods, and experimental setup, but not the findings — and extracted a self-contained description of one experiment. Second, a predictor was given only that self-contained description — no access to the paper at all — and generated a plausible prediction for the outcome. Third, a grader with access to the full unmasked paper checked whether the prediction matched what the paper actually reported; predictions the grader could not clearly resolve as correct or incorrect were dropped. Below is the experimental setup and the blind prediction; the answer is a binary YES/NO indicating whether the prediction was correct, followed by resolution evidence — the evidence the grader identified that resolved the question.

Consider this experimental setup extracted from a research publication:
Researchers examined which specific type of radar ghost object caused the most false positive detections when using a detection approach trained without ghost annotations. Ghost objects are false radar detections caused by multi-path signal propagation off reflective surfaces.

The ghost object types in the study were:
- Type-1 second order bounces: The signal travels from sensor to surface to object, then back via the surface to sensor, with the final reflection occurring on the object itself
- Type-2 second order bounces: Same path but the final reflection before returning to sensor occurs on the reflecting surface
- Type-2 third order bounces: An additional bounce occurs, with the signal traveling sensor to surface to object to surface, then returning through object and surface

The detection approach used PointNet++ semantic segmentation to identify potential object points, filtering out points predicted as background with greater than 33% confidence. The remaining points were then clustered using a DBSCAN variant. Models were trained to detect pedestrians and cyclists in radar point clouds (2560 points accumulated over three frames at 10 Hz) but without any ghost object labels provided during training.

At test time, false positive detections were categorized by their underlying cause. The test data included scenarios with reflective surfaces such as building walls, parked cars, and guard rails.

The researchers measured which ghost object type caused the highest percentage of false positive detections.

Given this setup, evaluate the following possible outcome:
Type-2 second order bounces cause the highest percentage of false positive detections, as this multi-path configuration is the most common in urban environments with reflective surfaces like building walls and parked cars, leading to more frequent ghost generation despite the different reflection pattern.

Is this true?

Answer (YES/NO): NO